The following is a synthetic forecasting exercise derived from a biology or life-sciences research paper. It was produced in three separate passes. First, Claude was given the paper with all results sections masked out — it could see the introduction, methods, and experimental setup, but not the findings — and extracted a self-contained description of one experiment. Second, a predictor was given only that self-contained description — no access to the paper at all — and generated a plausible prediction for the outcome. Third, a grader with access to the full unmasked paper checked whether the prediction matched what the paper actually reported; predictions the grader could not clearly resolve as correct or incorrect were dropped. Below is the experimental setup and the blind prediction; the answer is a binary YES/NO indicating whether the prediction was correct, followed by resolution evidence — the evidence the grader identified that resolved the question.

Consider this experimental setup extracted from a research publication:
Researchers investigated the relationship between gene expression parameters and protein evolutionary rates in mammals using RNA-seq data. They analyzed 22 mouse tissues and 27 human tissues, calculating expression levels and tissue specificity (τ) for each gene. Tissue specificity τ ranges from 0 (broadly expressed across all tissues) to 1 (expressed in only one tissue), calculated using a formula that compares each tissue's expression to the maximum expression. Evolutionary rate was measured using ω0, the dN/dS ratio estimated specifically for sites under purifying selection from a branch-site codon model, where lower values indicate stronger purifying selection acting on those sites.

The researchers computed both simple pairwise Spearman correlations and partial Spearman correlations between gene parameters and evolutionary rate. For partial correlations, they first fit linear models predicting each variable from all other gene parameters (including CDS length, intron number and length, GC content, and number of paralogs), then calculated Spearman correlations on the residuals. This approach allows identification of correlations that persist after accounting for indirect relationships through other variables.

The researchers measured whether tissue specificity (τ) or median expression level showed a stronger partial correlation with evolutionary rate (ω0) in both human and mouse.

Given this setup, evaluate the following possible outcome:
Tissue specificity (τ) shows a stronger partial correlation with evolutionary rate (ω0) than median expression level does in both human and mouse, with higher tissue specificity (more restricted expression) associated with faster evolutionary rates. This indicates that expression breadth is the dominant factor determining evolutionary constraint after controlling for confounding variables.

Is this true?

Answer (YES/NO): YES